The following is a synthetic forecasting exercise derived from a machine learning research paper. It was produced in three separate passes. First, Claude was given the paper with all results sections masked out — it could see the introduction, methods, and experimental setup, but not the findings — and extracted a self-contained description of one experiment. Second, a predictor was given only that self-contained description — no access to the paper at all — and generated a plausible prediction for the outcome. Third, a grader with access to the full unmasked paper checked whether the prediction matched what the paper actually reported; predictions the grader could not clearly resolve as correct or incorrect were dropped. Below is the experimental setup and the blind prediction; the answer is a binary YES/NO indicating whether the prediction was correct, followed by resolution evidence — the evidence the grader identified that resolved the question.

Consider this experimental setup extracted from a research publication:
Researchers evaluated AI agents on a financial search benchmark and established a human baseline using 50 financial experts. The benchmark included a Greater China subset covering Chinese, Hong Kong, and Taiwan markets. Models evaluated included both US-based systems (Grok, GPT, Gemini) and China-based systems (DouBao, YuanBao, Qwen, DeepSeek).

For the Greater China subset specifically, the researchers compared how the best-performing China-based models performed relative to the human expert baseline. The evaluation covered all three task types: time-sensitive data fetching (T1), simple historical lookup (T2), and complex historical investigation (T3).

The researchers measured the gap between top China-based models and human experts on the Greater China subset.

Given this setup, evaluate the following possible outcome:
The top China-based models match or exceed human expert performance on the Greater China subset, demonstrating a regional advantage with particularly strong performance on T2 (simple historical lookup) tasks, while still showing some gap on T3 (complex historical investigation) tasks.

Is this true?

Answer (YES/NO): NO